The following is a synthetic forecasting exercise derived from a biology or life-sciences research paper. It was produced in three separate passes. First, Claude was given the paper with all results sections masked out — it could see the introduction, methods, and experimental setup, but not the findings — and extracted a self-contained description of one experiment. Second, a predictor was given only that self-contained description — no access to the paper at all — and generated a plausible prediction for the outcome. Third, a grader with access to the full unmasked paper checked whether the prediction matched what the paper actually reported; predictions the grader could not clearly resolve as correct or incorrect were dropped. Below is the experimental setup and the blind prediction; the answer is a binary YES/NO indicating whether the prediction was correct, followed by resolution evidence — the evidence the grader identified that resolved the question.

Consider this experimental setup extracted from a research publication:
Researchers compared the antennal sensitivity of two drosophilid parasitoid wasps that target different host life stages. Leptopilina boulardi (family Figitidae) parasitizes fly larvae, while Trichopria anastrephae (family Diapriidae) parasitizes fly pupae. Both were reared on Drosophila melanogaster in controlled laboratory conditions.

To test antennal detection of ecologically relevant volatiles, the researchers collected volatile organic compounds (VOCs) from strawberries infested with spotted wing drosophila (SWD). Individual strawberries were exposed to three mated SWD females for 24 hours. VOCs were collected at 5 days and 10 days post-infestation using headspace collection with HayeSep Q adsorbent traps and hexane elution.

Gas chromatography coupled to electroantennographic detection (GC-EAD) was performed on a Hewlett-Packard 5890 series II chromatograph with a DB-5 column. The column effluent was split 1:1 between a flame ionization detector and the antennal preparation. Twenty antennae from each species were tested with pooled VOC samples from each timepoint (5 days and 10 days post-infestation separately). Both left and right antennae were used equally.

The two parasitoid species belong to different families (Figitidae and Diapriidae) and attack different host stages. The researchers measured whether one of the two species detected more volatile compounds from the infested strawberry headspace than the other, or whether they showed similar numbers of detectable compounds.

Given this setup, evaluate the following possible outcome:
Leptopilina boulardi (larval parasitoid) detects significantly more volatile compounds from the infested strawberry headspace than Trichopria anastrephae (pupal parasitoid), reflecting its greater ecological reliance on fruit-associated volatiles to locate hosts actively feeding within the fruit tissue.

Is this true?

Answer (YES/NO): NO